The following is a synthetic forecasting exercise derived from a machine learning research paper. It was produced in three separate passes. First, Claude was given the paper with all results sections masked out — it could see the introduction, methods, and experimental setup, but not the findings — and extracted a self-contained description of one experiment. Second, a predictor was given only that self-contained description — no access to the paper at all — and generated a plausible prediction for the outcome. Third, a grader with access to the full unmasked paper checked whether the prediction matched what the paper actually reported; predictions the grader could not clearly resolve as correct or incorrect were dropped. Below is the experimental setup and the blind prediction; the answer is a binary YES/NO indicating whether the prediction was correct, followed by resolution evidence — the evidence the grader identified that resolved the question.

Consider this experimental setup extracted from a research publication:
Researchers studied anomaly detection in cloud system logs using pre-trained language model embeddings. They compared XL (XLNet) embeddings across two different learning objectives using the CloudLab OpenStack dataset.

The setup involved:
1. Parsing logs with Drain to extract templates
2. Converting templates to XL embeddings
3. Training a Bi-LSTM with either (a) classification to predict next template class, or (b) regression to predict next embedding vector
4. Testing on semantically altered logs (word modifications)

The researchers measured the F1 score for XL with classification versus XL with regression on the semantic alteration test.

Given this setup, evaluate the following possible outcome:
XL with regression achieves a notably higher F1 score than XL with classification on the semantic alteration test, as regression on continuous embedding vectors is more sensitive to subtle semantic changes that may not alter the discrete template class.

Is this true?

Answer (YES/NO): NO